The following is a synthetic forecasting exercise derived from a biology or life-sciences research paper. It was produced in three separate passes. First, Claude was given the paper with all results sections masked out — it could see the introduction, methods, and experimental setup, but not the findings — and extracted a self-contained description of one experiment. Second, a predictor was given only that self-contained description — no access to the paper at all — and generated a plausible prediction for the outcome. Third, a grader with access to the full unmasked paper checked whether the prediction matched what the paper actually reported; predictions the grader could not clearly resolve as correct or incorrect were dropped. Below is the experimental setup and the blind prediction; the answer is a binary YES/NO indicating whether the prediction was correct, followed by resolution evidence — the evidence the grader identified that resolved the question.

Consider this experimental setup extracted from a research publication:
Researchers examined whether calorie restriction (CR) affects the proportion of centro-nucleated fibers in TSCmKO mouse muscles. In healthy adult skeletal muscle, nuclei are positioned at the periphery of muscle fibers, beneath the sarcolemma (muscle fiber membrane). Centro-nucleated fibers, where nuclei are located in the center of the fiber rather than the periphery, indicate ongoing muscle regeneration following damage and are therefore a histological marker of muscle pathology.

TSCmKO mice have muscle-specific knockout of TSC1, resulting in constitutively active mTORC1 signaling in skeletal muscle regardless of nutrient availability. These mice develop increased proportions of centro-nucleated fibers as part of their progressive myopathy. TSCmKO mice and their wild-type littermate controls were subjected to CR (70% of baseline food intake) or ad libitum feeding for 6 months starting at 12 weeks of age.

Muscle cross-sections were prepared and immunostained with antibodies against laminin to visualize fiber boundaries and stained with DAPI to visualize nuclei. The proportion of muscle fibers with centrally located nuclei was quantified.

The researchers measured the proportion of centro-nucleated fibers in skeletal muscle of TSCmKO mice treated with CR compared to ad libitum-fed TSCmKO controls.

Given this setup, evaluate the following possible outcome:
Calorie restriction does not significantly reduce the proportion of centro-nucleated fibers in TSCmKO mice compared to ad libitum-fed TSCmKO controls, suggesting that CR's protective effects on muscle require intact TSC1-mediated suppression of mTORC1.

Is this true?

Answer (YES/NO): NO